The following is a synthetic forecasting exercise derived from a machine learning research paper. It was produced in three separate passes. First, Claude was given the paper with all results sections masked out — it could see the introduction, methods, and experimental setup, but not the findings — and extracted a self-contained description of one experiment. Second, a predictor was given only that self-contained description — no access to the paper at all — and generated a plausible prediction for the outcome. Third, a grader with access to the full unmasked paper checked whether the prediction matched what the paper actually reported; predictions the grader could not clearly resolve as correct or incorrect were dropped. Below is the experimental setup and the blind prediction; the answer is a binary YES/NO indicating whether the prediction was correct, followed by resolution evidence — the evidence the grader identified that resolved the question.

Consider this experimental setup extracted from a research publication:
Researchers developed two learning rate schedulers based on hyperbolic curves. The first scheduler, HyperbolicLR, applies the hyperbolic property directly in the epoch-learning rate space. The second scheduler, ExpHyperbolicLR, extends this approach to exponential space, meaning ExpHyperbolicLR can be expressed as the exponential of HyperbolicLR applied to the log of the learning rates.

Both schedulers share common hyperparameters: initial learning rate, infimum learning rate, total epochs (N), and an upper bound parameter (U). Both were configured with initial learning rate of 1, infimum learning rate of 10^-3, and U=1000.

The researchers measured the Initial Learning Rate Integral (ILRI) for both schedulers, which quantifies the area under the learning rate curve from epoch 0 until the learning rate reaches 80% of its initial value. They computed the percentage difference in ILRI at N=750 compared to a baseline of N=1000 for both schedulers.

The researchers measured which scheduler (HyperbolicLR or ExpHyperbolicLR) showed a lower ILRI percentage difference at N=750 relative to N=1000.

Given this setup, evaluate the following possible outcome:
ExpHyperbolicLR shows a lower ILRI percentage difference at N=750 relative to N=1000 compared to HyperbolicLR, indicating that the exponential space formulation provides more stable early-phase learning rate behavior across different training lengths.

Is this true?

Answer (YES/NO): YES